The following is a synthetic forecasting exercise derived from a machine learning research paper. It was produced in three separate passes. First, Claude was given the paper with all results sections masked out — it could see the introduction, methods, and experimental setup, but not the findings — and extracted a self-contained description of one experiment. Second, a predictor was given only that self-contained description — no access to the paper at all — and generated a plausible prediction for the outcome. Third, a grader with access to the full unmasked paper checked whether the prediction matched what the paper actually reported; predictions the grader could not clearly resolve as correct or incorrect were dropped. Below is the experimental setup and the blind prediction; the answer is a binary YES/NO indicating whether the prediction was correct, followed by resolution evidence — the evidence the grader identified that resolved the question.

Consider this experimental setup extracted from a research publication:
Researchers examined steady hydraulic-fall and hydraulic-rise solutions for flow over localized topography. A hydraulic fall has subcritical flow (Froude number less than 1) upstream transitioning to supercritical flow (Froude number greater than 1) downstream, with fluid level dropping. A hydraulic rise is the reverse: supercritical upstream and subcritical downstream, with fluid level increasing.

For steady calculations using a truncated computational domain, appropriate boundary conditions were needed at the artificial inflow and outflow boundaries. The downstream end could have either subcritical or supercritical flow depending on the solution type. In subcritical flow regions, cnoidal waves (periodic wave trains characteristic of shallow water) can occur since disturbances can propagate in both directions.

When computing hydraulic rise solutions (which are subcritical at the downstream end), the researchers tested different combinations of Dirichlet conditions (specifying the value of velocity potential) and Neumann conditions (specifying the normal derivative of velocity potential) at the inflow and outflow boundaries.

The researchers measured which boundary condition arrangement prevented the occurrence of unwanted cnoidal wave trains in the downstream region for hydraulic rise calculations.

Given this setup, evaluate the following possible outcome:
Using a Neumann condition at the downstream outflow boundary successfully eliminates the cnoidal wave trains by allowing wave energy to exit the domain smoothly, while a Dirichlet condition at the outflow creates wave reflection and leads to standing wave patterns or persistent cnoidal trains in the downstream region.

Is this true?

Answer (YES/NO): NO